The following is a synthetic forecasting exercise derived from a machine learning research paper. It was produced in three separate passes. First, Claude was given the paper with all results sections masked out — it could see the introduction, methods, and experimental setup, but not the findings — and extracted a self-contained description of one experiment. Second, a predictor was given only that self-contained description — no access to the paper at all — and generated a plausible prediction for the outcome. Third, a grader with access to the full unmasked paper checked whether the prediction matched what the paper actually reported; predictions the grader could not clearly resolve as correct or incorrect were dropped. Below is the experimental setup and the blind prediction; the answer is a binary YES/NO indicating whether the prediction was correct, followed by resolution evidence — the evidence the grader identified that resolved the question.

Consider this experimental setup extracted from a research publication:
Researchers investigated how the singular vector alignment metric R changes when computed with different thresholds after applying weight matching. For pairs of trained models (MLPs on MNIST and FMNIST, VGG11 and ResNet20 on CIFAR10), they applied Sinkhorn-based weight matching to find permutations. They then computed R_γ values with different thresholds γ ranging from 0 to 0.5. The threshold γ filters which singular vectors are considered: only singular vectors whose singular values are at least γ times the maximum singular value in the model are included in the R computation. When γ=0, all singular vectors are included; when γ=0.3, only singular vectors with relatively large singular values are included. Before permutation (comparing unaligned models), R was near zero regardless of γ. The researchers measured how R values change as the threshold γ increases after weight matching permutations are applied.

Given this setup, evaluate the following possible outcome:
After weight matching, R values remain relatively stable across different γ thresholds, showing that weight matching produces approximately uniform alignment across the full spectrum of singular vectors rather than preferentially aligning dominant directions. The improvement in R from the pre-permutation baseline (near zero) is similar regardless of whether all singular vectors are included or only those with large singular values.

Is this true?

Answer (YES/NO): NO